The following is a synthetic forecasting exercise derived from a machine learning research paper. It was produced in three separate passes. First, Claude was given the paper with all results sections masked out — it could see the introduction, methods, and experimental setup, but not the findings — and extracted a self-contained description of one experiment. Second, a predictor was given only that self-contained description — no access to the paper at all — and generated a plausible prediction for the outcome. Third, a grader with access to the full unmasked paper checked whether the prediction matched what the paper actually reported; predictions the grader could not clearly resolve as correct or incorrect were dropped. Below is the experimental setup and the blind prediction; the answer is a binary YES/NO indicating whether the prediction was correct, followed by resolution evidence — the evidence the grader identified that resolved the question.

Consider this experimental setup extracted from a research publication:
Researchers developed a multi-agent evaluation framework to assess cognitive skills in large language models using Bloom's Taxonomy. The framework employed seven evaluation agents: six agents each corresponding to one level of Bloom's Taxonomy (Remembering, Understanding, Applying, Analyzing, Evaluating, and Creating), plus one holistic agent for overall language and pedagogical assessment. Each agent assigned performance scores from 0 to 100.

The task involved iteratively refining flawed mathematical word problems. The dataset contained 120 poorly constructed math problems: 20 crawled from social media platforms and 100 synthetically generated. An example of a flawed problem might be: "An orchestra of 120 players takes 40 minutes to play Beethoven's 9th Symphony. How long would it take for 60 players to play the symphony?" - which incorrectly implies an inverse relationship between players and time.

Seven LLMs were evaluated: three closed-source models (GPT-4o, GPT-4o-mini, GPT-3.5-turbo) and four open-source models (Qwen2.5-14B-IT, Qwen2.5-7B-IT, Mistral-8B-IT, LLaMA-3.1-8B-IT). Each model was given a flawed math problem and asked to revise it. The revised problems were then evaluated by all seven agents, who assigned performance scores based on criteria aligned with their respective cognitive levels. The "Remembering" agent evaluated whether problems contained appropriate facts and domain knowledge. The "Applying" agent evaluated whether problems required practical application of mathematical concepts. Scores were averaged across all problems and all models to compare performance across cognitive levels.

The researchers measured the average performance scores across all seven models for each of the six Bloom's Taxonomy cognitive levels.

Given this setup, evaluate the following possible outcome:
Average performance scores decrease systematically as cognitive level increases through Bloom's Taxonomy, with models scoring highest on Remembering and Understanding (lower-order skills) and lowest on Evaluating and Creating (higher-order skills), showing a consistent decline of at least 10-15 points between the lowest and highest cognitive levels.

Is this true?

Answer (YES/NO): NO